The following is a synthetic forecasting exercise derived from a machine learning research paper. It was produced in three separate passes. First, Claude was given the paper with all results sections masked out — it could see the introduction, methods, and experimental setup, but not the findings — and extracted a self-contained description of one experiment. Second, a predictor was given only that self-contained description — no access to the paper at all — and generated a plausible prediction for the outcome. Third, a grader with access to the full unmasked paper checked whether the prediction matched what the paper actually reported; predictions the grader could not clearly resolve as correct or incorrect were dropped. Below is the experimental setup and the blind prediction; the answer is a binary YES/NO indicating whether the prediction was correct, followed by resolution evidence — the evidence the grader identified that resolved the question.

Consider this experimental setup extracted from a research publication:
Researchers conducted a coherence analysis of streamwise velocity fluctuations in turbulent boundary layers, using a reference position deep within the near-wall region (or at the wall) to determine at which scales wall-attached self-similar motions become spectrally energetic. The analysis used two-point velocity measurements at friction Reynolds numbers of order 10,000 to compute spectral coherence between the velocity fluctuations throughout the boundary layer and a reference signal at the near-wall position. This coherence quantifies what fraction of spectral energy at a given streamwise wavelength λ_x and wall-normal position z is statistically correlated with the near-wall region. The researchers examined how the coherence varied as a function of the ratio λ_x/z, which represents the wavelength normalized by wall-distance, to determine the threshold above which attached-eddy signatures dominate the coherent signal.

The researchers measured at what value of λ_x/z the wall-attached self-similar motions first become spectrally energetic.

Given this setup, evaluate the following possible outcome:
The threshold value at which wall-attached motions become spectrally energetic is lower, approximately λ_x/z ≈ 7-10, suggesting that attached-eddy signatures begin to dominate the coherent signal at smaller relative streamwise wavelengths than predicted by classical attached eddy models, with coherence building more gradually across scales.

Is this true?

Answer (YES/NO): NO